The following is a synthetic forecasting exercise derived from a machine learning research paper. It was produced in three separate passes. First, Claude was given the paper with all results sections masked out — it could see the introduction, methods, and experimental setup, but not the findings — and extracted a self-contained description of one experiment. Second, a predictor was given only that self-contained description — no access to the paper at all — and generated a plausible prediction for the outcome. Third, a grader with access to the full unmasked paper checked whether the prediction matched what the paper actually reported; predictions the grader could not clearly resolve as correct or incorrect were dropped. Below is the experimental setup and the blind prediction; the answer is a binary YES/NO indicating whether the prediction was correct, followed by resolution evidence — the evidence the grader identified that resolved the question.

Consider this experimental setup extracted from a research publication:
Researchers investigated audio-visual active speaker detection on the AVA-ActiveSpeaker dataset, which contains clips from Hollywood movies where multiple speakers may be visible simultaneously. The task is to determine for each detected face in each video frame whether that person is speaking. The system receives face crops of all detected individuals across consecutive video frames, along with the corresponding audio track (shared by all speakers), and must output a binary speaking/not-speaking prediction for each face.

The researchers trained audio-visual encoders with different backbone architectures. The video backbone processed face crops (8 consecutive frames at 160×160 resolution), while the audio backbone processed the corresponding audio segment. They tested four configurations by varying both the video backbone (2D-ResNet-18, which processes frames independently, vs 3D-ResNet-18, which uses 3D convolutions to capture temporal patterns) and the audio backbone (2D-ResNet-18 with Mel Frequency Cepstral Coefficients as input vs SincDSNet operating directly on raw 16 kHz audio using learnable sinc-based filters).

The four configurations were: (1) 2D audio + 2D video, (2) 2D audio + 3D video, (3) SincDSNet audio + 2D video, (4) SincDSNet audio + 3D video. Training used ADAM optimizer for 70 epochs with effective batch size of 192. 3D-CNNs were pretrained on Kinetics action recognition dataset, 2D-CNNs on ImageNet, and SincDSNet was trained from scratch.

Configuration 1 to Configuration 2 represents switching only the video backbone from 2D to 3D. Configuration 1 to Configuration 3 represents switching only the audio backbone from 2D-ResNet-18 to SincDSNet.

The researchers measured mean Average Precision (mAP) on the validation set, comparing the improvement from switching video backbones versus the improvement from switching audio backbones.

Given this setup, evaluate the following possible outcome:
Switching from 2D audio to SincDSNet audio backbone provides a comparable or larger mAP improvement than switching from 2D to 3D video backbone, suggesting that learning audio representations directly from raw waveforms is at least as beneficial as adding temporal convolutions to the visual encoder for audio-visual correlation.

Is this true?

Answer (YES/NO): NO